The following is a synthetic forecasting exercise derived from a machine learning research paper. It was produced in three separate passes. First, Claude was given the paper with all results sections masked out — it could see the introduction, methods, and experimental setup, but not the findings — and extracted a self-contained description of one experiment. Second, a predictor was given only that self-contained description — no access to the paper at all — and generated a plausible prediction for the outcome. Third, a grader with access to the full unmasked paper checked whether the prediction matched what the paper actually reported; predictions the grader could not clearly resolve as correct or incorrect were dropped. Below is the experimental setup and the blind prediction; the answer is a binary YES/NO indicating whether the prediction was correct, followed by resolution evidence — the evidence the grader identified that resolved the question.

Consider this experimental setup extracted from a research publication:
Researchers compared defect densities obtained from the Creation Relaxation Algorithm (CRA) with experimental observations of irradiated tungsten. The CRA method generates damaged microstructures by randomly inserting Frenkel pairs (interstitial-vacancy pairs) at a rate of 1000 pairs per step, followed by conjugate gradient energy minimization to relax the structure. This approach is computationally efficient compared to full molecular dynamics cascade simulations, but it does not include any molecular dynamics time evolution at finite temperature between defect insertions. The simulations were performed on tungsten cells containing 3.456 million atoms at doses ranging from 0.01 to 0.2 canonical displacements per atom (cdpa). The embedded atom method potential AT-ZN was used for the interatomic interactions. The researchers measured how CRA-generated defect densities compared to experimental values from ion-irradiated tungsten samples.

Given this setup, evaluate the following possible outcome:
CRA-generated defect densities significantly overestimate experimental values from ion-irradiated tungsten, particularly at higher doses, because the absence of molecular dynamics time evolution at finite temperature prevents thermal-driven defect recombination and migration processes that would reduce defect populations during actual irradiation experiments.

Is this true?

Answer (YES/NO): YES